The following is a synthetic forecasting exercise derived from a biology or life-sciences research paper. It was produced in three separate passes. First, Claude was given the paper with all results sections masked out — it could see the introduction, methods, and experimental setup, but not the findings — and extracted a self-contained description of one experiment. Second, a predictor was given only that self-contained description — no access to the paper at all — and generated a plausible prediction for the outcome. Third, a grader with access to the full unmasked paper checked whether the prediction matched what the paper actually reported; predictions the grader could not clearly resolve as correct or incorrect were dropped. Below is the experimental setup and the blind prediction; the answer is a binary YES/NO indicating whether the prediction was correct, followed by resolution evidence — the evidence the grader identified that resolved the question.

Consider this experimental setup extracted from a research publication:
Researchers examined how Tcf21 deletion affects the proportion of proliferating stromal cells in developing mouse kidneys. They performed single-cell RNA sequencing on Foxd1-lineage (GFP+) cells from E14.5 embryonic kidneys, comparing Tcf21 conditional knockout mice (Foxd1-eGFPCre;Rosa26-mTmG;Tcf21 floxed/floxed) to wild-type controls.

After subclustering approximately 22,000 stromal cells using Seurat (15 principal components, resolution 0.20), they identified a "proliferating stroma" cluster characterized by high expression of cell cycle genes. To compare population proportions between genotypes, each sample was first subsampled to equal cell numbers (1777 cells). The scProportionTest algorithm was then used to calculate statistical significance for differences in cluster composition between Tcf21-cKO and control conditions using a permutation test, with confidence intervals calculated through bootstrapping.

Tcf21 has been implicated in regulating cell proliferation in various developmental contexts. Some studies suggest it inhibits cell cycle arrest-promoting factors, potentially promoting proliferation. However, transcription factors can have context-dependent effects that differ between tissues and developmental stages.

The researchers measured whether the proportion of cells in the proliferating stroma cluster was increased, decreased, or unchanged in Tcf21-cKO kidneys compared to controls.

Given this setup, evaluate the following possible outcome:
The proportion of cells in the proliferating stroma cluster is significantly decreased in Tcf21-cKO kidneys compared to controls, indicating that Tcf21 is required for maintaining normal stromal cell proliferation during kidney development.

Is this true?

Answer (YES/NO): YES